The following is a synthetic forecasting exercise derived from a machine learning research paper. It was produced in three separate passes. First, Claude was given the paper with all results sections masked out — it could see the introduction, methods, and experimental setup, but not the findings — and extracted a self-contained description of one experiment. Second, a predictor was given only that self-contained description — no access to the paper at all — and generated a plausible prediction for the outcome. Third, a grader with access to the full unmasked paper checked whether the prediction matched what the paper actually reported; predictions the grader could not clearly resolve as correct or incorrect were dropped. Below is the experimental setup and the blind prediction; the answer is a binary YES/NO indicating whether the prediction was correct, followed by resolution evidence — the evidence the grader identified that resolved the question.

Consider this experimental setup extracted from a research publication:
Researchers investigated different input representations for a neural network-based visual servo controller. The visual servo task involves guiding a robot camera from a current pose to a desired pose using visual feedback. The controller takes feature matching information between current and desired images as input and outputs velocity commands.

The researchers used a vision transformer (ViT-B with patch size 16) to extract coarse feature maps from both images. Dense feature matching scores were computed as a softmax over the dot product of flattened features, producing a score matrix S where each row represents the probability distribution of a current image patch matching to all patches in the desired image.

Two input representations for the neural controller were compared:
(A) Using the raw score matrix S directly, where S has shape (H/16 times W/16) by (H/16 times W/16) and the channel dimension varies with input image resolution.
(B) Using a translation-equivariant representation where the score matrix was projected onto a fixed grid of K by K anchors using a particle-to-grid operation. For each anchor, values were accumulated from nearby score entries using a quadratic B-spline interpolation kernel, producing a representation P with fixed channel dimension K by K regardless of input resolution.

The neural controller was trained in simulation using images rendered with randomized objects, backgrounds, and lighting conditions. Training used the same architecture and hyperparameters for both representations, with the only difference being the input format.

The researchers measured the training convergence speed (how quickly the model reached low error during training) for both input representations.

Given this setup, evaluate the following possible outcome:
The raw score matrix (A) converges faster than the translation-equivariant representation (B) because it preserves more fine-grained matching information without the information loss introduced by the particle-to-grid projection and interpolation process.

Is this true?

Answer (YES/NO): NO